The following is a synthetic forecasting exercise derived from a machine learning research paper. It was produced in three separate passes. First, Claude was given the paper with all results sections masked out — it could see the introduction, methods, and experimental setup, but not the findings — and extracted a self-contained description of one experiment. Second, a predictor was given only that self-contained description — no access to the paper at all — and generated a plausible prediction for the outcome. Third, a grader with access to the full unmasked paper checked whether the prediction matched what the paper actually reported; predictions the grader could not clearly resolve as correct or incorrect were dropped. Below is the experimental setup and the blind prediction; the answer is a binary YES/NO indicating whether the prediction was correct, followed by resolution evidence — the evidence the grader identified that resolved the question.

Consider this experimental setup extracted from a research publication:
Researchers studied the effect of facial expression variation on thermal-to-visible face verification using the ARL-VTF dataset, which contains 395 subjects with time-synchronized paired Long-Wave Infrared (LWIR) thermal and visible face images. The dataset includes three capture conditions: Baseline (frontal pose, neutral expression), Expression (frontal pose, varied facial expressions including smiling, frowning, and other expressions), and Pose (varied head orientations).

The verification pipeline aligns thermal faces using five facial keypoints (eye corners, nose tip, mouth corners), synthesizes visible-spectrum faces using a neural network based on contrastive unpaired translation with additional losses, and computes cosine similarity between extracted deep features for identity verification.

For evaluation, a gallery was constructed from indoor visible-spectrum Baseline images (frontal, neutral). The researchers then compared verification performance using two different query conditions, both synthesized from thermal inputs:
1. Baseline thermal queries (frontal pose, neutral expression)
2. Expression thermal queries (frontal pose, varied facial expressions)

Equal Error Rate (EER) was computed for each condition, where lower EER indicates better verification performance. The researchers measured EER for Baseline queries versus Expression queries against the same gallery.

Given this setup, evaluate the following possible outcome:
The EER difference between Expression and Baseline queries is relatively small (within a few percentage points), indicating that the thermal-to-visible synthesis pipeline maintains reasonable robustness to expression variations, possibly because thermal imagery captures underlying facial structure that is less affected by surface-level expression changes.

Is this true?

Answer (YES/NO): YES